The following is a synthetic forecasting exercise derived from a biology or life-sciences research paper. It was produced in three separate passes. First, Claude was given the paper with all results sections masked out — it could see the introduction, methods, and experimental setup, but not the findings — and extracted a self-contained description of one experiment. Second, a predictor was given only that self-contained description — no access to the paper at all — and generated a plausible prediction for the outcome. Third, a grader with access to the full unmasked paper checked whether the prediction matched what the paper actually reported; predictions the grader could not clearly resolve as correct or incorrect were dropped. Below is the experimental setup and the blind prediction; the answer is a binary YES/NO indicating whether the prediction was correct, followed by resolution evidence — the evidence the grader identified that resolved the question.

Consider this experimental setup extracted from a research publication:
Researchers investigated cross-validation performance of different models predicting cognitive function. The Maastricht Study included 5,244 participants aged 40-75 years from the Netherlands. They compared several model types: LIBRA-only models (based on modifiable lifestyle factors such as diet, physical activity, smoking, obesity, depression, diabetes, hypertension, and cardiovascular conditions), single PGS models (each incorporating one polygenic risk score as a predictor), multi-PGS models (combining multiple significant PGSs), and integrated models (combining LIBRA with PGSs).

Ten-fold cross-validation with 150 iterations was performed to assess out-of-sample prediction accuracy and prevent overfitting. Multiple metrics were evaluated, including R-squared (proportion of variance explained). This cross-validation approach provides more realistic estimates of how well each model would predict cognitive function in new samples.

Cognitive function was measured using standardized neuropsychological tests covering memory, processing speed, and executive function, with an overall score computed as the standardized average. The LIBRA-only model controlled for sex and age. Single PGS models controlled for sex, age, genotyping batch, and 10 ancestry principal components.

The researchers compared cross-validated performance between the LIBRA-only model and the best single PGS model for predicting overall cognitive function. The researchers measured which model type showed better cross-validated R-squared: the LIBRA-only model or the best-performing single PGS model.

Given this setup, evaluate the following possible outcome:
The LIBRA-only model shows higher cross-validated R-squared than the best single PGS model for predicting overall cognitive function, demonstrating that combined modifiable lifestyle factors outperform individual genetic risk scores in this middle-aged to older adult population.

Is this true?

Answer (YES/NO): NO